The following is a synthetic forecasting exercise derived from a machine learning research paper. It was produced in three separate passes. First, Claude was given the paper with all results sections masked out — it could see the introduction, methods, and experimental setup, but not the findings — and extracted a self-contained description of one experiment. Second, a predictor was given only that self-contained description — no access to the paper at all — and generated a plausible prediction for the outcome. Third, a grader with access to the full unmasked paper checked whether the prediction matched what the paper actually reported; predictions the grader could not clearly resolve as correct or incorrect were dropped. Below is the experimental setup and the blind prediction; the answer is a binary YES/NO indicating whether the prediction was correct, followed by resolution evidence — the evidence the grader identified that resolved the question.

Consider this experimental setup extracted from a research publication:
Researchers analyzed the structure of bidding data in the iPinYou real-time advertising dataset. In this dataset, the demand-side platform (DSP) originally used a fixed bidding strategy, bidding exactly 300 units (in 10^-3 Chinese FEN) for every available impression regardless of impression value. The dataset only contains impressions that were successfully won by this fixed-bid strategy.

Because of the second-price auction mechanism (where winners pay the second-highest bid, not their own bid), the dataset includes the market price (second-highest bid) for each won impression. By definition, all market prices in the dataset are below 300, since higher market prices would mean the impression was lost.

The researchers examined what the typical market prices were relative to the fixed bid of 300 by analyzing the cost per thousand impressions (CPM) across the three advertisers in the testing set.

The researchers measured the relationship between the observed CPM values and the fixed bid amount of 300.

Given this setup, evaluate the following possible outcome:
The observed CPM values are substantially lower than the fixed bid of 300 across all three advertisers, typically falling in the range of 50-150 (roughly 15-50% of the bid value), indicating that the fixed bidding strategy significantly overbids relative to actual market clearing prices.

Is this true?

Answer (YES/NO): YES